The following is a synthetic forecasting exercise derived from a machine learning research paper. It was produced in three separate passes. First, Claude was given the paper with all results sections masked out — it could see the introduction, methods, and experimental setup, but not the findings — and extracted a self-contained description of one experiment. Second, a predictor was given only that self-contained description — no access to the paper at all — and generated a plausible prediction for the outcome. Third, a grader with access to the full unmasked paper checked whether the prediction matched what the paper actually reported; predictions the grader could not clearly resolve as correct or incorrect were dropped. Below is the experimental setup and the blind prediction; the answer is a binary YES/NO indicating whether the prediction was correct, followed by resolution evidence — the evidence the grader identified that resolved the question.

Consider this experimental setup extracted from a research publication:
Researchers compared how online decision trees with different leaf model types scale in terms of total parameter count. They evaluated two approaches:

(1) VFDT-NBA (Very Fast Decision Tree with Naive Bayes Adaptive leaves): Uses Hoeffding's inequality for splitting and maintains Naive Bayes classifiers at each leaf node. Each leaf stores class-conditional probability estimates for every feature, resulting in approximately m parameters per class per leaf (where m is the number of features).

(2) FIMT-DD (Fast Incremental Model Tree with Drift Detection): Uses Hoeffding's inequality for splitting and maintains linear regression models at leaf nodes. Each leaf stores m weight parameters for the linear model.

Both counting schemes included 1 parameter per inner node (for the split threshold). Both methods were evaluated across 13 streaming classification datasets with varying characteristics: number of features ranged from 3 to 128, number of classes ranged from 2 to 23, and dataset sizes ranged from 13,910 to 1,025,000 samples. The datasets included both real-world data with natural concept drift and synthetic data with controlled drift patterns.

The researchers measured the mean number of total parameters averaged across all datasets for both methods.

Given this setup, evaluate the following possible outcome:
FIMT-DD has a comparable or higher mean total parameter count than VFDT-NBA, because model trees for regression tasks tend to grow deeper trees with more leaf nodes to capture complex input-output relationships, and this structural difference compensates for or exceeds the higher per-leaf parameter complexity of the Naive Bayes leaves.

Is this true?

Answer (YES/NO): NO